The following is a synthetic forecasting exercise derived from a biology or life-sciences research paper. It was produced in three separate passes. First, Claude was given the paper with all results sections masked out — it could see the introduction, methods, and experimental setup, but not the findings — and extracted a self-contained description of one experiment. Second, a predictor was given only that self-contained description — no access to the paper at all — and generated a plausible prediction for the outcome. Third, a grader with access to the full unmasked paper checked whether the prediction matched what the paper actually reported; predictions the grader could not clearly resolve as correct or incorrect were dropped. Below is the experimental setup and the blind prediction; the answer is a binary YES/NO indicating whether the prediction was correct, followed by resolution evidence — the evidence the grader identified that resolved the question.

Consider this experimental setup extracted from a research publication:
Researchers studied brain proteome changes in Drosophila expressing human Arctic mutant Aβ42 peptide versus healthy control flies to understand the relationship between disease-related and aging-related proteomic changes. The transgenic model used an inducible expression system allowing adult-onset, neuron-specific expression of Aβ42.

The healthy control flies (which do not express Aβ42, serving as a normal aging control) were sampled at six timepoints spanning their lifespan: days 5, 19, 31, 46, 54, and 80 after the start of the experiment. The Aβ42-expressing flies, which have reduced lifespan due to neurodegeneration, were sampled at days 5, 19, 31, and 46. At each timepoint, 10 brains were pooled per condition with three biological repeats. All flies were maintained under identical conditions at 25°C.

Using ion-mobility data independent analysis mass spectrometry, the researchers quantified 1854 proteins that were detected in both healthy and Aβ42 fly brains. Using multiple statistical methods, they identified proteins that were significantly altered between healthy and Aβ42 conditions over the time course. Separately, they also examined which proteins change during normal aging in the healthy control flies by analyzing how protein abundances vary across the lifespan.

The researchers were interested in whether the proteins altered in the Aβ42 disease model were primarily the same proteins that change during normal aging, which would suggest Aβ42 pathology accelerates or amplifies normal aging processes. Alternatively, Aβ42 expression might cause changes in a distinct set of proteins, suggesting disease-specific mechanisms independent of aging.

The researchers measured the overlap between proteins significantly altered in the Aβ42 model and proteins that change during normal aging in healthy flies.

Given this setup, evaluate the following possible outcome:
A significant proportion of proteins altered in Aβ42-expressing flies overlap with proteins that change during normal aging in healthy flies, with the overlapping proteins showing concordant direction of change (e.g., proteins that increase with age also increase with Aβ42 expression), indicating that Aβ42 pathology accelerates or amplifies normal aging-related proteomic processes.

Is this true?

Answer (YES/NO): NO